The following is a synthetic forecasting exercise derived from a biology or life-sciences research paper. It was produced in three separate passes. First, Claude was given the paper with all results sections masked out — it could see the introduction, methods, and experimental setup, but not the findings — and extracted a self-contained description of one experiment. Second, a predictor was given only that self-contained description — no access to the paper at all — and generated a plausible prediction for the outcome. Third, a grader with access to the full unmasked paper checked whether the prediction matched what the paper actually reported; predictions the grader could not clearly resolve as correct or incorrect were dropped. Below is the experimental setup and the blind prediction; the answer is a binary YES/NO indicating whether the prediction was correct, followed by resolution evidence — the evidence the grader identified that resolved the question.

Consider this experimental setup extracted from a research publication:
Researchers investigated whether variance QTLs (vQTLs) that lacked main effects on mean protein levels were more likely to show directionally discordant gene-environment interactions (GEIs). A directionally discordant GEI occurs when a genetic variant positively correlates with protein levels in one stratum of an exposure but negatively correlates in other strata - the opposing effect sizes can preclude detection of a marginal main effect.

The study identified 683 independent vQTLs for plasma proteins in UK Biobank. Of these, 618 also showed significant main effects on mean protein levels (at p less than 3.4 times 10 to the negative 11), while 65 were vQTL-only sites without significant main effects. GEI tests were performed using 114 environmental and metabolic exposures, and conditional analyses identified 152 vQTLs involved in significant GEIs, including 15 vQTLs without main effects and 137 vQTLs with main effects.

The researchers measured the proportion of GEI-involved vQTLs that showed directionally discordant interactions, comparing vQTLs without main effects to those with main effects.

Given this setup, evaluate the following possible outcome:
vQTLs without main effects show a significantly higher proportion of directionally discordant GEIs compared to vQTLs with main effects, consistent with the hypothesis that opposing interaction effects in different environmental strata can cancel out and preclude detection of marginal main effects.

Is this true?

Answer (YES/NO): YES